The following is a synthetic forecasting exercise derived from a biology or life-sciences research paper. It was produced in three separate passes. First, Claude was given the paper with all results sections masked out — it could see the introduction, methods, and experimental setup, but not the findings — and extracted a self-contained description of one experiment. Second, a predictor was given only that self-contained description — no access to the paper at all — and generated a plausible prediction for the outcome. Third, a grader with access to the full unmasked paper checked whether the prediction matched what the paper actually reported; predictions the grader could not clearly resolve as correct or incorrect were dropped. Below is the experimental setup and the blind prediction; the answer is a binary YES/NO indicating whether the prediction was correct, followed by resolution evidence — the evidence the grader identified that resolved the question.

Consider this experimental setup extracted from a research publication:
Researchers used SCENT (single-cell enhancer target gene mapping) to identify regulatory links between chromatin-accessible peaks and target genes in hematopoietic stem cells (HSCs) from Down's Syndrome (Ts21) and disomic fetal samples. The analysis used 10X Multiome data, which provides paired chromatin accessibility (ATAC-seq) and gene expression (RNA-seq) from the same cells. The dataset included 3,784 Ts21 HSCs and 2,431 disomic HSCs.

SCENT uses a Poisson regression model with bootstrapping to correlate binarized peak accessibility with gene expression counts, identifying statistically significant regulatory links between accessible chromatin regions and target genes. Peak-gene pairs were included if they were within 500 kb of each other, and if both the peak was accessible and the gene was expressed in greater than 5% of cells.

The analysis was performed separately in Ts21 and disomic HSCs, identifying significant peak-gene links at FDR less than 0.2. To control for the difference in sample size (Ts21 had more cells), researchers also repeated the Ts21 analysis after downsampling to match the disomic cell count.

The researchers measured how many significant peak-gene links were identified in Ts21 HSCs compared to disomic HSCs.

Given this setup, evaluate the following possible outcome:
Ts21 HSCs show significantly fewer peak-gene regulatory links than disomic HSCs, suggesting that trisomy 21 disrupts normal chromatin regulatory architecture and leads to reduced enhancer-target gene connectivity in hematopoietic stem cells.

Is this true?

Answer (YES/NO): NO